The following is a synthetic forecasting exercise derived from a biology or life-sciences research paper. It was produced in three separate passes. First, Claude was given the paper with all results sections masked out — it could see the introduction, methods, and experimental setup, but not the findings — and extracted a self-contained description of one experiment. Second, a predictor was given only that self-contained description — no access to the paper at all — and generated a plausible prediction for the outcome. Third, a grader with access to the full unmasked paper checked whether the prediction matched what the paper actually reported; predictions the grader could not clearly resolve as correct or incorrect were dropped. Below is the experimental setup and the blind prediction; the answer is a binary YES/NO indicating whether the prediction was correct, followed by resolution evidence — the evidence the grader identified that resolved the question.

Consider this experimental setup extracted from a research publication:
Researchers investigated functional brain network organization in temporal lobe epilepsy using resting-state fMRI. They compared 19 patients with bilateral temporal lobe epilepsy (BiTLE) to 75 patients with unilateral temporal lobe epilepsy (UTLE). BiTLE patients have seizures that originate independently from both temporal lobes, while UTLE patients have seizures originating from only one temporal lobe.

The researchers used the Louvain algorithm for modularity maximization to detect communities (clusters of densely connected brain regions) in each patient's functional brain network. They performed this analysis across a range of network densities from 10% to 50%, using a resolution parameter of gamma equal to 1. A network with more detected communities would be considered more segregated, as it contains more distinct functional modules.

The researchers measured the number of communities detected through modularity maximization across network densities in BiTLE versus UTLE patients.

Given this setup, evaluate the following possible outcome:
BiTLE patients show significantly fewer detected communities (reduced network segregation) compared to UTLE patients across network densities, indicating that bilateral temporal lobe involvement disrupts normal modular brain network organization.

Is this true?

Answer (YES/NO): NO